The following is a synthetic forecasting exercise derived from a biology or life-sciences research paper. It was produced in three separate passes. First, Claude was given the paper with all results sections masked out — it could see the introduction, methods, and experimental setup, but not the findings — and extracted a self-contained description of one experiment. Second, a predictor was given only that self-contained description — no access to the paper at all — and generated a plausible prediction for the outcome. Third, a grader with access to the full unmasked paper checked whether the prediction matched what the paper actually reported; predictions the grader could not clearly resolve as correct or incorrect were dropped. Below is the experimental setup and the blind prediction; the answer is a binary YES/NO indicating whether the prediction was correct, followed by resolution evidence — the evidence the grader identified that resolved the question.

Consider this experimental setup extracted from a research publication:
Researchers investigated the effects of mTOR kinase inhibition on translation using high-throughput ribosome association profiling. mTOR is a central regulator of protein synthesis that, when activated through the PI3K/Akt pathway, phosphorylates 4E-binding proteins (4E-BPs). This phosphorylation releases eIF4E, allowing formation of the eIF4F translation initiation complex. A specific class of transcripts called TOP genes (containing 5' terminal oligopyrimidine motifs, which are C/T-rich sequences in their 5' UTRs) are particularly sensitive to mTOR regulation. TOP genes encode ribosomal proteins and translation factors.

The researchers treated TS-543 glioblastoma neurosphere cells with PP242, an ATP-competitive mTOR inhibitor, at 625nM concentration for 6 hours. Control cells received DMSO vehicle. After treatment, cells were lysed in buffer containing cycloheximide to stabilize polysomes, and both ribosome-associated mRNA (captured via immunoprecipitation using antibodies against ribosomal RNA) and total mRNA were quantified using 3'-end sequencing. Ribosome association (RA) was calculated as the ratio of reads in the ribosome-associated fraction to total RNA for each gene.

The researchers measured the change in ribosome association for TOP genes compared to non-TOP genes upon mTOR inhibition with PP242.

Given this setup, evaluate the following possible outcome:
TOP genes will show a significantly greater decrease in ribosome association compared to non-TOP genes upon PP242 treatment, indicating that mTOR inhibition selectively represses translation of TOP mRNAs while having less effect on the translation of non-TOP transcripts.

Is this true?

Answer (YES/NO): YES